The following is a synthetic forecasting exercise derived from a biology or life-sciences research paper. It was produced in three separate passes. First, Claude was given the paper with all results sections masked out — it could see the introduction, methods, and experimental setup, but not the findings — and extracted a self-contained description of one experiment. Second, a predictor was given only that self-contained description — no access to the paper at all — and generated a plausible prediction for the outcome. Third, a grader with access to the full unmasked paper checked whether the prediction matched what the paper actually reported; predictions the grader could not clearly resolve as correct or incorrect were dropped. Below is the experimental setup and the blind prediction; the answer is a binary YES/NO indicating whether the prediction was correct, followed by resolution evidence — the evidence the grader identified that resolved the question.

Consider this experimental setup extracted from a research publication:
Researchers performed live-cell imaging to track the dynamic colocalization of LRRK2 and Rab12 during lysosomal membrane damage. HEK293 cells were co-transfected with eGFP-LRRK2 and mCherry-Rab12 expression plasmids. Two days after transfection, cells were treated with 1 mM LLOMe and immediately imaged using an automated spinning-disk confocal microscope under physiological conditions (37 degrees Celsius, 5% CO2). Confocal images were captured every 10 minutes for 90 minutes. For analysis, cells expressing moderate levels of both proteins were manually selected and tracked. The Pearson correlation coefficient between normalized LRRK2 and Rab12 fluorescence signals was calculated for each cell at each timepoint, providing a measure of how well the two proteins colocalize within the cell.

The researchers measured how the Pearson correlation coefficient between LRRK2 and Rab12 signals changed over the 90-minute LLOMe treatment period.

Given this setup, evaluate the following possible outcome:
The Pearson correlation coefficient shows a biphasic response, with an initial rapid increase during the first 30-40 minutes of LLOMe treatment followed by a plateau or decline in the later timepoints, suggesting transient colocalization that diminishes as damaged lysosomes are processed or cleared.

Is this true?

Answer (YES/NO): NO